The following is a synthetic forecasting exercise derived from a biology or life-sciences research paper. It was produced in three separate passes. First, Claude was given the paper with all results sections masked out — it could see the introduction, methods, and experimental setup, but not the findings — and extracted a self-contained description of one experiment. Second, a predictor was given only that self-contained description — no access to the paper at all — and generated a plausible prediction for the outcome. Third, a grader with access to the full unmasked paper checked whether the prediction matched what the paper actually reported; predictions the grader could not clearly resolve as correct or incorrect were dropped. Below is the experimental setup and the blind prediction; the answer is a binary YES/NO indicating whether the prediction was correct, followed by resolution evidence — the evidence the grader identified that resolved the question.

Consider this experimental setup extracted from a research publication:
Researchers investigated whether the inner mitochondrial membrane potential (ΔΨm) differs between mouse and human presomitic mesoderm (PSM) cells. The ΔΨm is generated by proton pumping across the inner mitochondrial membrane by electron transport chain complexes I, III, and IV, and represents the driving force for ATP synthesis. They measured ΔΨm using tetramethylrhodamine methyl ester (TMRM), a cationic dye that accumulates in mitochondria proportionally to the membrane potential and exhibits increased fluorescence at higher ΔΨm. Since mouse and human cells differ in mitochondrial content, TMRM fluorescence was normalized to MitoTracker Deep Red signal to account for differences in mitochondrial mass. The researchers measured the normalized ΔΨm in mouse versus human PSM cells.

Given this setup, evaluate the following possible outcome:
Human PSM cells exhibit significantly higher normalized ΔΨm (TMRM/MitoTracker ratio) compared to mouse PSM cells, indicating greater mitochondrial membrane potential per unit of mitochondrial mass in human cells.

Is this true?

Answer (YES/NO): NO